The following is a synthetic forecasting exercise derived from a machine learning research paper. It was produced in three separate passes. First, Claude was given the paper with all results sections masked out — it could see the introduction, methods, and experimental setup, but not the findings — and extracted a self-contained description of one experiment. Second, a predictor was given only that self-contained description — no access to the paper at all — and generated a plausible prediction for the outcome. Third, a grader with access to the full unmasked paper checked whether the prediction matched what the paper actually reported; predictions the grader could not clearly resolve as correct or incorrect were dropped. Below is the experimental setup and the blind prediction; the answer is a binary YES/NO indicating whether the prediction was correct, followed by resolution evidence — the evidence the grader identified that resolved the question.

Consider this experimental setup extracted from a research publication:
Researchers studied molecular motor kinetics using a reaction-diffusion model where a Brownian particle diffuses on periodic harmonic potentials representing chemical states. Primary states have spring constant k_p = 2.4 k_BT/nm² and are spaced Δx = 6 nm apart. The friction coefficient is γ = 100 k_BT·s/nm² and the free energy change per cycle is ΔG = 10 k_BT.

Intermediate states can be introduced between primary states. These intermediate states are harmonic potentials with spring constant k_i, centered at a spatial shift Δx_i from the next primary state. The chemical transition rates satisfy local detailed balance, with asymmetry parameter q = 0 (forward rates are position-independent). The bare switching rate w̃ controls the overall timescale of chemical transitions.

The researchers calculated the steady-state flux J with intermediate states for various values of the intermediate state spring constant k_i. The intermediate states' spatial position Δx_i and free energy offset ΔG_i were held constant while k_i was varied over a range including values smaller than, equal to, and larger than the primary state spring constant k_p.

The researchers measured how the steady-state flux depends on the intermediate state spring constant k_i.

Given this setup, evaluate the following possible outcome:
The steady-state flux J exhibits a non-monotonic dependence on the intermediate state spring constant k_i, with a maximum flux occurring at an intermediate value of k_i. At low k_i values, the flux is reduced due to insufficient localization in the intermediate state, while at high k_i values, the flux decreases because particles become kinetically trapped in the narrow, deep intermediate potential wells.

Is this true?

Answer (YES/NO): NO